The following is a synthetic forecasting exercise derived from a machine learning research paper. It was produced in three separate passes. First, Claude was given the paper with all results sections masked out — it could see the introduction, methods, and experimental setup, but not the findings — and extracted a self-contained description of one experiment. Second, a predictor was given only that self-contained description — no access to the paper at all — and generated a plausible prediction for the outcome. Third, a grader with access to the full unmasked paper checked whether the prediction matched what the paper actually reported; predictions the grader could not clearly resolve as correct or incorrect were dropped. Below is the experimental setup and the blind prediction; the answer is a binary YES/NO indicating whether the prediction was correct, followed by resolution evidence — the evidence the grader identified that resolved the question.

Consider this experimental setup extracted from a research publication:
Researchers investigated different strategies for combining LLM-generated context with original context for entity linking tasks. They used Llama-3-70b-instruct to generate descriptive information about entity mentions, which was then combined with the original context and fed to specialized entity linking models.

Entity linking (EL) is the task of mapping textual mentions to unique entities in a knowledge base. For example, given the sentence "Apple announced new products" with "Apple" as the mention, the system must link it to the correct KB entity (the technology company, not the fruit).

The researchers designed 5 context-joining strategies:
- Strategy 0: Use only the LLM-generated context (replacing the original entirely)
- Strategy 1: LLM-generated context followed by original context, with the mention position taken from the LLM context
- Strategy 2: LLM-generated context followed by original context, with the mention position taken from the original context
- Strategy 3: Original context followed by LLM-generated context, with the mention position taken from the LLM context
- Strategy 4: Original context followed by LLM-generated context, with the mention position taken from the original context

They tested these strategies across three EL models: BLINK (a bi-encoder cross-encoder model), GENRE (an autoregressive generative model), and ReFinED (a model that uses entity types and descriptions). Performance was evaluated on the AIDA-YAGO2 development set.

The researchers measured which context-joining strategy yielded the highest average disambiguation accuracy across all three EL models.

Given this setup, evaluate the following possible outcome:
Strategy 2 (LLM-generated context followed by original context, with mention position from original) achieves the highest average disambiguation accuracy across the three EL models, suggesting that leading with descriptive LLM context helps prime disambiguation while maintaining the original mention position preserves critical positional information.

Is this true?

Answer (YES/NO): NO